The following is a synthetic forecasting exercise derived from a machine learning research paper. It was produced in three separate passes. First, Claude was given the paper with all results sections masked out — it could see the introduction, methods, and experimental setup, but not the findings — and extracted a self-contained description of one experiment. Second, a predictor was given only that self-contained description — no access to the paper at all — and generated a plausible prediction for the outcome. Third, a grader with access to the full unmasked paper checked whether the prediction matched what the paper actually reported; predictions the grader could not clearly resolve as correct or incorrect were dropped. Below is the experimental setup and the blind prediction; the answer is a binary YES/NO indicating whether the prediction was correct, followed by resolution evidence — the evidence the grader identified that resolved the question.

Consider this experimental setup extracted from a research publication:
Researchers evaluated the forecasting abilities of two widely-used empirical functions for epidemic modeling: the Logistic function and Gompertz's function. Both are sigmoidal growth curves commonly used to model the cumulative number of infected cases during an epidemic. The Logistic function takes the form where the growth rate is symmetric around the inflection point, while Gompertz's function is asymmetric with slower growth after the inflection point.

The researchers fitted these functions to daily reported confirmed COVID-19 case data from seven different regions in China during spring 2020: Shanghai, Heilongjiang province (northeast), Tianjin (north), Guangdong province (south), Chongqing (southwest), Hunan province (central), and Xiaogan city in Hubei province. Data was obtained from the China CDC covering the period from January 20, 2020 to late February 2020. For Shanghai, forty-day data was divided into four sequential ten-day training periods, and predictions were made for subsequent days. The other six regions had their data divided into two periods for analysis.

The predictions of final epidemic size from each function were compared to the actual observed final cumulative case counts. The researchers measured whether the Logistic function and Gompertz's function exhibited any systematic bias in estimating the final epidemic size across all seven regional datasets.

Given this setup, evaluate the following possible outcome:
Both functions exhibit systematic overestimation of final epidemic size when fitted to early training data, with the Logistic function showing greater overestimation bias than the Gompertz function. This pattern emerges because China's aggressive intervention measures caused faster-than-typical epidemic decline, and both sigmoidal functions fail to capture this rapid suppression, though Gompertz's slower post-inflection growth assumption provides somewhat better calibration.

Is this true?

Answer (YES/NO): NO